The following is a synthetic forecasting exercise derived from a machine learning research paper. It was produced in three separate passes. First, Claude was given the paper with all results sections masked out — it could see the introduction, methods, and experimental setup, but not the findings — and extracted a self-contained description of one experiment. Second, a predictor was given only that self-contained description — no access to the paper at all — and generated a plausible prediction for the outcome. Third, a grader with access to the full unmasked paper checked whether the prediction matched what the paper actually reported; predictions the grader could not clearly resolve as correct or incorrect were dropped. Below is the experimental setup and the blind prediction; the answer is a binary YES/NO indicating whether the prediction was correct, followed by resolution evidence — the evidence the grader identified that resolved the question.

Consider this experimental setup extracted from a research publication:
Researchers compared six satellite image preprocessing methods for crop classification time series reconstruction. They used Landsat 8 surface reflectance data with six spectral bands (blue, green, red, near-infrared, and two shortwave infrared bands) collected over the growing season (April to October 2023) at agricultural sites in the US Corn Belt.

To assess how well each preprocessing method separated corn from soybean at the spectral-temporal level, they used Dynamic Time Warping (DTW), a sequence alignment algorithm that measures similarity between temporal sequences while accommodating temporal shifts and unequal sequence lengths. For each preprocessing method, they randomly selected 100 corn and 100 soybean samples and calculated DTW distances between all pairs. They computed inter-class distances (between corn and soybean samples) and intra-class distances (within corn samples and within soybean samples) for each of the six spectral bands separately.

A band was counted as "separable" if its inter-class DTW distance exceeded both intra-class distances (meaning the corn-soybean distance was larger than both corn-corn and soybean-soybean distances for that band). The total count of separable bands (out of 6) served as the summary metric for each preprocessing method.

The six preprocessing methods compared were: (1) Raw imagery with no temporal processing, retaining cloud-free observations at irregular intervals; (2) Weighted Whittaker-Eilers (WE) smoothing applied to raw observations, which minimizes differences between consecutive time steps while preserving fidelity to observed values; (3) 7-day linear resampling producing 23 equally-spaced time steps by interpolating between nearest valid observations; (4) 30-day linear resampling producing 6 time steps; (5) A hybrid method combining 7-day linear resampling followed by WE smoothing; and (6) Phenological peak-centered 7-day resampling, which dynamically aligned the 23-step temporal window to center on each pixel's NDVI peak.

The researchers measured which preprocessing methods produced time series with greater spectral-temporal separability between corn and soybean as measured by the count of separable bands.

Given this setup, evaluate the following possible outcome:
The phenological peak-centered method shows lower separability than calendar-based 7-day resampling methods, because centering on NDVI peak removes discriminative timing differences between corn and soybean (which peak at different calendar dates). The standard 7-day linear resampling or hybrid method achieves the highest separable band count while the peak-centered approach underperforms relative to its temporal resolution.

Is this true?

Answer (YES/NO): NO